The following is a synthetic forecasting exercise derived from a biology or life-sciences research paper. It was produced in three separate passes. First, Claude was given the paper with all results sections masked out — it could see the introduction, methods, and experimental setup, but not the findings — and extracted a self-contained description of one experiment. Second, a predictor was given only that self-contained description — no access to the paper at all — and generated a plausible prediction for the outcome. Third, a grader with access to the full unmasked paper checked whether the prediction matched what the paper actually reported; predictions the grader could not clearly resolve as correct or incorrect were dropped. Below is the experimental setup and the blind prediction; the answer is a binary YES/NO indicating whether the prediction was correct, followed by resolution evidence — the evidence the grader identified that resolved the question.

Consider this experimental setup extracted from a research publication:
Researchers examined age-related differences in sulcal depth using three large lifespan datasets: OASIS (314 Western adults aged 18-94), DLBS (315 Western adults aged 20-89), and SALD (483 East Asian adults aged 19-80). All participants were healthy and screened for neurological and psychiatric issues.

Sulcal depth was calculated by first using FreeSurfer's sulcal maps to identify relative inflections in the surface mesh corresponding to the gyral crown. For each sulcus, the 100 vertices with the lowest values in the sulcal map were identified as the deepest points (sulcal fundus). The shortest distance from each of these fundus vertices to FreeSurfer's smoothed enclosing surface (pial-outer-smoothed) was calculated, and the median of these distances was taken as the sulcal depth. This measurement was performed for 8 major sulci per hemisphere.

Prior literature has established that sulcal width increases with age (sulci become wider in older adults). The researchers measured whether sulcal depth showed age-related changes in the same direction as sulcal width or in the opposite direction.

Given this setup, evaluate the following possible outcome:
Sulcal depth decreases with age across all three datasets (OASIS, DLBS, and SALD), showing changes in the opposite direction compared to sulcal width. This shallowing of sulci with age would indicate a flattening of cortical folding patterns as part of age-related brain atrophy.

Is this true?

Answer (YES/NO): YES